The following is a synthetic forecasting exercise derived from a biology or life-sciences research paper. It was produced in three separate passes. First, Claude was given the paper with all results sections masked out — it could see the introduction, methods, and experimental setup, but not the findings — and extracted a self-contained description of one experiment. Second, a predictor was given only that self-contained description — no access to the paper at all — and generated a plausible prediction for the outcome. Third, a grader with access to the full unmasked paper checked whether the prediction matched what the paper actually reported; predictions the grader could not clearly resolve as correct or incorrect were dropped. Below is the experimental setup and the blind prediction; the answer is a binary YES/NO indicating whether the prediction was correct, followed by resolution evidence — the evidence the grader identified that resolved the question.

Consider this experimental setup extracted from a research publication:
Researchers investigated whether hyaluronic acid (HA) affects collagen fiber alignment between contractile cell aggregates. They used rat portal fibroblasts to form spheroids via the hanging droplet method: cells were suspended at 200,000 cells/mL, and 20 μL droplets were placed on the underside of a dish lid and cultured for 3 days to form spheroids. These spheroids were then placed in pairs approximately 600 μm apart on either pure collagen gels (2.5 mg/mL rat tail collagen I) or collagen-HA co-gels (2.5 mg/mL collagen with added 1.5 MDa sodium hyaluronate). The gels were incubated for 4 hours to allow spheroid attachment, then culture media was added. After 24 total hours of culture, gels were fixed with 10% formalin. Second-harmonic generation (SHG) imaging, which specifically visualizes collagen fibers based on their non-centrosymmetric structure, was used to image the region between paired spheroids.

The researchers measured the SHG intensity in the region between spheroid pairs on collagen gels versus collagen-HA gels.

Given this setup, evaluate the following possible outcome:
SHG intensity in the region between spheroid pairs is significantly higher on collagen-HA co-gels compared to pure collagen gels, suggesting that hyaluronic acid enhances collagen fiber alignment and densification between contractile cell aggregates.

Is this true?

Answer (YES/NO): NO